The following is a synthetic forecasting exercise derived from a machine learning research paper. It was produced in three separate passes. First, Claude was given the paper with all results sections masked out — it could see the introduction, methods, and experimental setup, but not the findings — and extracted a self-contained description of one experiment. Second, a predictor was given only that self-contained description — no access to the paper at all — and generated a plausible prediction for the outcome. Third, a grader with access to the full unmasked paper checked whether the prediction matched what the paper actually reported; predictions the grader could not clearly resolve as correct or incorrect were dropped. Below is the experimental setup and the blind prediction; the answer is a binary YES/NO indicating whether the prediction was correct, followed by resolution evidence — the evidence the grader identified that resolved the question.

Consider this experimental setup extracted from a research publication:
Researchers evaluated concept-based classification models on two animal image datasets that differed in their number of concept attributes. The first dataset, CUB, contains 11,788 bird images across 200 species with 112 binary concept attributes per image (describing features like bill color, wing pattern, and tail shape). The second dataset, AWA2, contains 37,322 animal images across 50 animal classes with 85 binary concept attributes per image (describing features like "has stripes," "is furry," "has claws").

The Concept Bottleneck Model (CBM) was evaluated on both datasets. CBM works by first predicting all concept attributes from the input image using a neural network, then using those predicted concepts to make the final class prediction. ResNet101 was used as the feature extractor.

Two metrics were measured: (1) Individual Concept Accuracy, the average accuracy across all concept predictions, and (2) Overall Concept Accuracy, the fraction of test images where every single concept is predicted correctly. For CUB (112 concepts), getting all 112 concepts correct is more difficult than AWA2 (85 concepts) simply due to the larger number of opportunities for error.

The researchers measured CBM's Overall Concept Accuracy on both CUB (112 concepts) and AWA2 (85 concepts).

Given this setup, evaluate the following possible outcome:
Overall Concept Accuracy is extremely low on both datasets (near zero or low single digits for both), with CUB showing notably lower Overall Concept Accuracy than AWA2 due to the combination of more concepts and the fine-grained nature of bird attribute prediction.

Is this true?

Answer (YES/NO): NO